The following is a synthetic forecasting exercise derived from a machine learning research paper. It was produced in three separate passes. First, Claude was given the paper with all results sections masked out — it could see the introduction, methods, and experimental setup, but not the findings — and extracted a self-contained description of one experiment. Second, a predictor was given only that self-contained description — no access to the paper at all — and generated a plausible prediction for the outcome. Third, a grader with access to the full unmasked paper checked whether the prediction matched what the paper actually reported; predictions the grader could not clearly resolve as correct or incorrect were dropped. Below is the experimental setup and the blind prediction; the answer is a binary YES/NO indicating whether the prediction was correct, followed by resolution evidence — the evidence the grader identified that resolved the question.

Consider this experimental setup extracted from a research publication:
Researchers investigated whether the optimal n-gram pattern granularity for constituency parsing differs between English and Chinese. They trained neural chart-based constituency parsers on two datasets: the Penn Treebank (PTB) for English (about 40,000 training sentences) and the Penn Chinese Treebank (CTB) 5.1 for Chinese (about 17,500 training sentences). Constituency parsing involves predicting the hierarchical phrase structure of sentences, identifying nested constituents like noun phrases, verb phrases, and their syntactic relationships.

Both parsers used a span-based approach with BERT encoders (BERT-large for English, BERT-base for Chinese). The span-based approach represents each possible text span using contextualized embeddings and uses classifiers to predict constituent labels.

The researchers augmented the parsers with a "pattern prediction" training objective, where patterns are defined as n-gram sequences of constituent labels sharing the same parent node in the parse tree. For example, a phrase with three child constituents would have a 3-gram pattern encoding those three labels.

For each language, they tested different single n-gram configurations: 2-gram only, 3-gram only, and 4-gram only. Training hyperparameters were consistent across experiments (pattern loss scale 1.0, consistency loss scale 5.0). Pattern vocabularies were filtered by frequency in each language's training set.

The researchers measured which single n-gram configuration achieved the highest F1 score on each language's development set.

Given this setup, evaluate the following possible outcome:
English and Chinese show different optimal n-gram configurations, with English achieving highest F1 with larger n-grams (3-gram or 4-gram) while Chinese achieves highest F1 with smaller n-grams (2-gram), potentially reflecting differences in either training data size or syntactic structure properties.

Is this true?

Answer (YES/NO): YES